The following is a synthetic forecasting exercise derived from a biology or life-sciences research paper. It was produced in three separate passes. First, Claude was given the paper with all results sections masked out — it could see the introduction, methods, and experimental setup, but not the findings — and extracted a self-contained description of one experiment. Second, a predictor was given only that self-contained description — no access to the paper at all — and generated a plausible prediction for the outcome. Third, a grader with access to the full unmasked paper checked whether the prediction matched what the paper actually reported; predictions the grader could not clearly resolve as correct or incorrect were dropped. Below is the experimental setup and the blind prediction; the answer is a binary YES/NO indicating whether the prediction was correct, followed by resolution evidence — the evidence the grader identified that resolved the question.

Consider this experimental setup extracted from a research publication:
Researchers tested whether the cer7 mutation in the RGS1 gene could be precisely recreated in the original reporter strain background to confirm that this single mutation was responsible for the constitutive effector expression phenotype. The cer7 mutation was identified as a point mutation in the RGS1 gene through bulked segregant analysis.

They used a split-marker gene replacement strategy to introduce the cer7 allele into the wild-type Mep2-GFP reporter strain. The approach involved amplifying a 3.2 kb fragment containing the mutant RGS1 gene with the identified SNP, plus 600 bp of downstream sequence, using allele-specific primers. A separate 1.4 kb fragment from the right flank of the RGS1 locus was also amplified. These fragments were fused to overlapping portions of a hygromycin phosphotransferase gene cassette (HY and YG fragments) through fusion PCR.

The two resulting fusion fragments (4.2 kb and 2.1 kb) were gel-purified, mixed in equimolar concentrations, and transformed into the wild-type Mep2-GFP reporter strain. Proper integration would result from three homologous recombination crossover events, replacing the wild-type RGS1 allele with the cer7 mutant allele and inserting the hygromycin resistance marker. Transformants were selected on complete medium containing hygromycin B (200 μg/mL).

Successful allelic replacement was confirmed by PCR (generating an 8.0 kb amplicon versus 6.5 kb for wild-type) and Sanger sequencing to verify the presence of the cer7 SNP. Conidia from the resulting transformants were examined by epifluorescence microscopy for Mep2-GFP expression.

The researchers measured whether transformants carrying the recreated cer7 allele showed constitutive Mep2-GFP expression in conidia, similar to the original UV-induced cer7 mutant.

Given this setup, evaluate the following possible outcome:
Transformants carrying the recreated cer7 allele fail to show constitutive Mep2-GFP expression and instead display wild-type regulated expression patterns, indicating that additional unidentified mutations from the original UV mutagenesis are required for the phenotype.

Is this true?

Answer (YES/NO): NO